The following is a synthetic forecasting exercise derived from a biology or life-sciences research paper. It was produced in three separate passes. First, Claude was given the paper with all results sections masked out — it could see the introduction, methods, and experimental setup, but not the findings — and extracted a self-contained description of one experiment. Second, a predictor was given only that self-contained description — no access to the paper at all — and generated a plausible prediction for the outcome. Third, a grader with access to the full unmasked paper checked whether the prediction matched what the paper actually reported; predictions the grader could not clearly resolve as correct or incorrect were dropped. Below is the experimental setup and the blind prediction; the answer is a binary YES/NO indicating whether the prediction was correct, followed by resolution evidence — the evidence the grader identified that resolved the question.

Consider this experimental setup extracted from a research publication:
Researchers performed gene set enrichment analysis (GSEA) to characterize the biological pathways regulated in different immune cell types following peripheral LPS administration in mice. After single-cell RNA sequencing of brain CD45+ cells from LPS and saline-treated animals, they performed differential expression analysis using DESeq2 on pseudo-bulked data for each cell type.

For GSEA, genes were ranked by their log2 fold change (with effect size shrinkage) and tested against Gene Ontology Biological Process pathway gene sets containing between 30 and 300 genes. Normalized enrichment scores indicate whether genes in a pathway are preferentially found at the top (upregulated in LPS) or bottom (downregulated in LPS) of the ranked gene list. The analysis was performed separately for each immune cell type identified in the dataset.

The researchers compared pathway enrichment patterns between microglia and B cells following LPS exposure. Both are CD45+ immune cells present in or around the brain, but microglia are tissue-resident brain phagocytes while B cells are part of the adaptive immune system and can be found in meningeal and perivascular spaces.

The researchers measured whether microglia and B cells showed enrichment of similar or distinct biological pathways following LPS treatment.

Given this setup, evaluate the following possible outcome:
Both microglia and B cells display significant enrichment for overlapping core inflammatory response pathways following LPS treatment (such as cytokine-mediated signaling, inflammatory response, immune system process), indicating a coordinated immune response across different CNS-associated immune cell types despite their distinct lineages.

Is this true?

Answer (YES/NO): NO